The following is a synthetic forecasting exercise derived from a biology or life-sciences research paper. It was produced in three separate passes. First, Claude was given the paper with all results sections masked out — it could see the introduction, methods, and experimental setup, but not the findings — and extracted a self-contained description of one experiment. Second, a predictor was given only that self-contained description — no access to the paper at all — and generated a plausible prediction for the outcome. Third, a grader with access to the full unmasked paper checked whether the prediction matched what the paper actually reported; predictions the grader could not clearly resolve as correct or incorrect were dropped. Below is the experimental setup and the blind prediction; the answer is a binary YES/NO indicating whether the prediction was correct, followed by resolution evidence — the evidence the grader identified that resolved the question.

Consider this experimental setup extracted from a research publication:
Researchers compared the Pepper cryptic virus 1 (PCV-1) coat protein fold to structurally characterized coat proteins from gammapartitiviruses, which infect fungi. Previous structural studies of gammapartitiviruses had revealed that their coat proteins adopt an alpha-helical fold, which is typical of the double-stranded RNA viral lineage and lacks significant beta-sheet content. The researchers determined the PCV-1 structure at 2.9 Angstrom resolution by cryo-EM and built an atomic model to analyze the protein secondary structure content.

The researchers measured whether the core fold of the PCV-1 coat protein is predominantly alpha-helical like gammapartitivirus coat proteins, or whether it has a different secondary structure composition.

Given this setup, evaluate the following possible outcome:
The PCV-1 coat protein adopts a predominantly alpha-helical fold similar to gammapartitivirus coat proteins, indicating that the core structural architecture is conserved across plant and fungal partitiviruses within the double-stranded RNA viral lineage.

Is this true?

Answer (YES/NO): NO